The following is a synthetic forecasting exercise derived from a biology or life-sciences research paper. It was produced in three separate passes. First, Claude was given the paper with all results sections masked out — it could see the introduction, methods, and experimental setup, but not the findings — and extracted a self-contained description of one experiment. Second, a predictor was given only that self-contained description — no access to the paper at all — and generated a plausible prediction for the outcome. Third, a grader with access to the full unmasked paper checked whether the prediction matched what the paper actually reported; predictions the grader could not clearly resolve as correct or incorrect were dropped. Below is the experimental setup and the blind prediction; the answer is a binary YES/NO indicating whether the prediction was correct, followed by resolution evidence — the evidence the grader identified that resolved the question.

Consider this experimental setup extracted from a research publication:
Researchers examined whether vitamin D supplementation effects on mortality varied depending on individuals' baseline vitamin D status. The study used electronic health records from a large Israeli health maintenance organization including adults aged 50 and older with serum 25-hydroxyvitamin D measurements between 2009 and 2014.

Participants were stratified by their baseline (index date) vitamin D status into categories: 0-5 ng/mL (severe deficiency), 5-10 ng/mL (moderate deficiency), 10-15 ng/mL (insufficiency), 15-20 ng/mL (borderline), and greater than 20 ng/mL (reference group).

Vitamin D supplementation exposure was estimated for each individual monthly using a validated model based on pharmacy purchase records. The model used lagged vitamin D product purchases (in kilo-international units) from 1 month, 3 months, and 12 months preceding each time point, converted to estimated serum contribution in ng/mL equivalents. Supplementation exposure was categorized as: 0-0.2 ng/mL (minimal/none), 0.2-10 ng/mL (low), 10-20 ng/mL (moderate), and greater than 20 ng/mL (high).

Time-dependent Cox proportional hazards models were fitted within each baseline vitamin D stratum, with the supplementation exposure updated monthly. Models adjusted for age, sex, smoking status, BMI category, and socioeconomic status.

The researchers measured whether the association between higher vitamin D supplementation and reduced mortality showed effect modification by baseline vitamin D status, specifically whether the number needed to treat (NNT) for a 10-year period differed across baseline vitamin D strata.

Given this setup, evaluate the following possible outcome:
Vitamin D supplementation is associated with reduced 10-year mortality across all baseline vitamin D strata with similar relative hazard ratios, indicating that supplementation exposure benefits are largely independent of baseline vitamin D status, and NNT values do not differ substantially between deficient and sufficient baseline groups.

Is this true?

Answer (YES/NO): NO